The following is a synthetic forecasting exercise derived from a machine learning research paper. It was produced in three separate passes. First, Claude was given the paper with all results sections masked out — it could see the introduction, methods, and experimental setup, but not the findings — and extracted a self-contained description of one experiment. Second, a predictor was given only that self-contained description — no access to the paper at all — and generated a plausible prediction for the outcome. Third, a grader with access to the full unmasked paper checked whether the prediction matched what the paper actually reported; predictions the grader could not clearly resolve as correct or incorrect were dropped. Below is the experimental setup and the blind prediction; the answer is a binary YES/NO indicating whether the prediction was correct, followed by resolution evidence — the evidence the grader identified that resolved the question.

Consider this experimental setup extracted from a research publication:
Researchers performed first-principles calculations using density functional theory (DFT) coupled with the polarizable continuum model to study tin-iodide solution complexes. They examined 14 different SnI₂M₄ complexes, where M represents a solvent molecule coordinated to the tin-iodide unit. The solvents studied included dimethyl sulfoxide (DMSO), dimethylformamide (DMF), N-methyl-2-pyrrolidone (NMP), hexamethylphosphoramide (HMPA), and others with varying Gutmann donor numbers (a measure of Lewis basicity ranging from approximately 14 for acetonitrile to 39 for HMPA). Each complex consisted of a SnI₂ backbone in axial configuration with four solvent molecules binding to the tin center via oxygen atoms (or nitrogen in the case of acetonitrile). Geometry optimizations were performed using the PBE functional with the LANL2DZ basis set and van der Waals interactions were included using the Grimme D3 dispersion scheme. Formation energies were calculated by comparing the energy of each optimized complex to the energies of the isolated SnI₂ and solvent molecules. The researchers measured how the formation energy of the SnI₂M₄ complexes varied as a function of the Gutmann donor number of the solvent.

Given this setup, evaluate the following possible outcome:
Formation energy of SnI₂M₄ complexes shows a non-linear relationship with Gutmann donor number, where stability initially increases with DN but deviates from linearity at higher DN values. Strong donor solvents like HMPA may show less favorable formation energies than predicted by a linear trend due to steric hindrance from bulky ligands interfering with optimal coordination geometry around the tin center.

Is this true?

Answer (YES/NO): NO